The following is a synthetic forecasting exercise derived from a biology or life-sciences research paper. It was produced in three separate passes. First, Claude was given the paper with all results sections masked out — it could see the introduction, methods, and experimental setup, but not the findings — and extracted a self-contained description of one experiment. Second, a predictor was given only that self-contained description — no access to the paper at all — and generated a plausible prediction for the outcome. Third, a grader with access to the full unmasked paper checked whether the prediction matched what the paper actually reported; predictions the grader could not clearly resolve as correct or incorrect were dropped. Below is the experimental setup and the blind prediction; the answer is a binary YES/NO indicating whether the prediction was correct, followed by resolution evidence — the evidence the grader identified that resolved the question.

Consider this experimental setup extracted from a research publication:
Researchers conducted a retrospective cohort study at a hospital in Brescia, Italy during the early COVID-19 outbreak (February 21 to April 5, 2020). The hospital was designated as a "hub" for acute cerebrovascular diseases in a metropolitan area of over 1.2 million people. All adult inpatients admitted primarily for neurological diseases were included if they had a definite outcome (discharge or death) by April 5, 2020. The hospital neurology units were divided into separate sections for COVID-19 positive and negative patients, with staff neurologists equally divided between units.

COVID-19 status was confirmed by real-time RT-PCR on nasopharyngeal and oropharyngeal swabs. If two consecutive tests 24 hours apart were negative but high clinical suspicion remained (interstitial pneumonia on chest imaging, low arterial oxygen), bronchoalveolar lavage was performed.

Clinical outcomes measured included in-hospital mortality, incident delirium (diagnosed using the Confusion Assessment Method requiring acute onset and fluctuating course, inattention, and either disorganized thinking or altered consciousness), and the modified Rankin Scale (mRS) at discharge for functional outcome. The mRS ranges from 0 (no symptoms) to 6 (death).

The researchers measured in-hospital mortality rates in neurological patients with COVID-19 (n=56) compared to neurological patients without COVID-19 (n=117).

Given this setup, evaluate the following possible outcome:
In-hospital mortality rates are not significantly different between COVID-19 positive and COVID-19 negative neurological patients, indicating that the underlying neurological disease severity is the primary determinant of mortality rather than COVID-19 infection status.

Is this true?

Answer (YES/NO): NO